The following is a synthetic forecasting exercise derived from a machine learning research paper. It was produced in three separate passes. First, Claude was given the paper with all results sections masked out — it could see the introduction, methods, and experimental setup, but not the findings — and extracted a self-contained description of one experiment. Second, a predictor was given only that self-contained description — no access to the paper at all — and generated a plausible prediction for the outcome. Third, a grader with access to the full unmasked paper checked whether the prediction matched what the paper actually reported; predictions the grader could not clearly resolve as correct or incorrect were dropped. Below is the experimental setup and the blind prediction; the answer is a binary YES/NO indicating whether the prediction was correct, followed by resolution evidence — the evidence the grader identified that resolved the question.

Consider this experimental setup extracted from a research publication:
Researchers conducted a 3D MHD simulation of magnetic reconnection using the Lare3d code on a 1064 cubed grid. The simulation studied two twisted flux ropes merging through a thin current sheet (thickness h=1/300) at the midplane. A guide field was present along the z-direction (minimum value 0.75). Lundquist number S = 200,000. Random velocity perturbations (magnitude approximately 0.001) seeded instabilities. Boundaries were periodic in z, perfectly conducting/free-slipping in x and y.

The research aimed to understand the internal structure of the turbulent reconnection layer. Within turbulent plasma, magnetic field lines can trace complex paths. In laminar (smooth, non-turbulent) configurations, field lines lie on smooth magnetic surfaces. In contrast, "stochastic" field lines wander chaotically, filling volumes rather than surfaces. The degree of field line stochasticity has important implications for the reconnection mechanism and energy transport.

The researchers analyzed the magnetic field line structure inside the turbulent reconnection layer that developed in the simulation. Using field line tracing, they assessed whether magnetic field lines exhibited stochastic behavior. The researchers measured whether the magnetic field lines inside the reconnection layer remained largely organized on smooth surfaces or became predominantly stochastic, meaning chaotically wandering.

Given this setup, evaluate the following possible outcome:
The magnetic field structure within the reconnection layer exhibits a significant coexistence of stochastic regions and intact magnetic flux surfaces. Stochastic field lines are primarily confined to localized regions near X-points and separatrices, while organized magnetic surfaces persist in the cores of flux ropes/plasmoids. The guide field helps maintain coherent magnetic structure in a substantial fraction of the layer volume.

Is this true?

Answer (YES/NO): NO